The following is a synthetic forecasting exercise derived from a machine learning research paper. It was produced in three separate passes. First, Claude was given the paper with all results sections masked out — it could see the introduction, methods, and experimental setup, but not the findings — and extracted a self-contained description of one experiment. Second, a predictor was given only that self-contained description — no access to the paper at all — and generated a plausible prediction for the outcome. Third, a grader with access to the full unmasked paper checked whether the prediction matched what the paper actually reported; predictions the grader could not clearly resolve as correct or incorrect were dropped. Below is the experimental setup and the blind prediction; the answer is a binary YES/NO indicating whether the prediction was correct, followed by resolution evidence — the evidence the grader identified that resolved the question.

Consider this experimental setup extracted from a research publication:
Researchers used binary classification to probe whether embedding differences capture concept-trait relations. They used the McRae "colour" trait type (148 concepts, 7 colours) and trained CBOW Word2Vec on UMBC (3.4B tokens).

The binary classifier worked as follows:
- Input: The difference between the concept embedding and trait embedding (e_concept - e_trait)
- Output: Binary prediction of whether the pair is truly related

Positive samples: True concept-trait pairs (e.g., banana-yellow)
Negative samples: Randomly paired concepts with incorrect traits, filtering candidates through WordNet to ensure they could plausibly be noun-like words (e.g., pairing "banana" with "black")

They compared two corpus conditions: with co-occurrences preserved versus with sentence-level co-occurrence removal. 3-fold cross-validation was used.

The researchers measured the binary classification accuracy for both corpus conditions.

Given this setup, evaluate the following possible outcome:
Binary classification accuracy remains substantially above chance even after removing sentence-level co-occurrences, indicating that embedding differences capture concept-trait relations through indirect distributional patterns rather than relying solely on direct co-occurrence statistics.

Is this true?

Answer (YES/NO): YES